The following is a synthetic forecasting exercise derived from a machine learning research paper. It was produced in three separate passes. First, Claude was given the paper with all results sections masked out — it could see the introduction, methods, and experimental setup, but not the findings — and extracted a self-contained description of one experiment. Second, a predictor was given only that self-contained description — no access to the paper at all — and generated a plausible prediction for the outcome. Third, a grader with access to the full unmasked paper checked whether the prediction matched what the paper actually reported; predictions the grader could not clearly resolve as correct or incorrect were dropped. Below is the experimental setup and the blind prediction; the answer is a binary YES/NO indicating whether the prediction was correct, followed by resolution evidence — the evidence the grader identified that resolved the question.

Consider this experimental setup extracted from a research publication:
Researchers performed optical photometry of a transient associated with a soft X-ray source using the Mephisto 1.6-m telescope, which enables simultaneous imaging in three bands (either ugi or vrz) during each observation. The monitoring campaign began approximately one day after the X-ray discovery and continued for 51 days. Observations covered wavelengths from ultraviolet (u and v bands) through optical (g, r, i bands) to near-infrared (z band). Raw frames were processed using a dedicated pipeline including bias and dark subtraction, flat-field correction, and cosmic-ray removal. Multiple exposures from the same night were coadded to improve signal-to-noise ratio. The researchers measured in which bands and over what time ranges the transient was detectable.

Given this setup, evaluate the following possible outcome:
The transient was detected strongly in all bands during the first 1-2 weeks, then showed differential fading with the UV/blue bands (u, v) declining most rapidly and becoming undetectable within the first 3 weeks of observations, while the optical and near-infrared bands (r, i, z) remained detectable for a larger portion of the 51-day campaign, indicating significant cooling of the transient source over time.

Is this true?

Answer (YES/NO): NO